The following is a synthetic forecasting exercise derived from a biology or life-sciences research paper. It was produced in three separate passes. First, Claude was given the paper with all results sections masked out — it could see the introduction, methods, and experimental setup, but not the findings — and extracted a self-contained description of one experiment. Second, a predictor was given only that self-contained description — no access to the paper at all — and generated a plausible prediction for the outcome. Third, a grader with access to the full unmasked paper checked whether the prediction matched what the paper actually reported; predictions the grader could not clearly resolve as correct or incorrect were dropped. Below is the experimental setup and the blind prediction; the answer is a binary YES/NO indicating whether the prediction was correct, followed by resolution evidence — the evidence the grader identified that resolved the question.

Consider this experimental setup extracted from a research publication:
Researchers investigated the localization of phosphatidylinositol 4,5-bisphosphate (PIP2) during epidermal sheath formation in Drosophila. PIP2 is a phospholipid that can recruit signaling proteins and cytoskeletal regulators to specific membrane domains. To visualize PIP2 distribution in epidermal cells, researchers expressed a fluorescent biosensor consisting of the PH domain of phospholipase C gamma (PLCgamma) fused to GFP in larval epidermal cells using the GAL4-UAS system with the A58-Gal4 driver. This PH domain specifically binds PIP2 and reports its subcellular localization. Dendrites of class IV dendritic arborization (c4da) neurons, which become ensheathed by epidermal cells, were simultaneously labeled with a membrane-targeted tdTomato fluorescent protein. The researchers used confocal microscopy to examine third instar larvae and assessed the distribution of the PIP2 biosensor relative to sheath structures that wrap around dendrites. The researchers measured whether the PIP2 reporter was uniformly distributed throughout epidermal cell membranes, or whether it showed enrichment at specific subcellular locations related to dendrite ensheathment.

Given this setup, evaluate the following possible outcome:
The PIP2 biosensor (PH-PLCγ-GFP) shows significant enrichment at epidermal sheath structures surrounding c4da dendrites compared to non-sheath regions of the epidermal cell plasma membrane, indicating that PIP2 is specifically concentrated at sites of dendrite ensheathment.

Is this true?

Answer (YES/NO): YES